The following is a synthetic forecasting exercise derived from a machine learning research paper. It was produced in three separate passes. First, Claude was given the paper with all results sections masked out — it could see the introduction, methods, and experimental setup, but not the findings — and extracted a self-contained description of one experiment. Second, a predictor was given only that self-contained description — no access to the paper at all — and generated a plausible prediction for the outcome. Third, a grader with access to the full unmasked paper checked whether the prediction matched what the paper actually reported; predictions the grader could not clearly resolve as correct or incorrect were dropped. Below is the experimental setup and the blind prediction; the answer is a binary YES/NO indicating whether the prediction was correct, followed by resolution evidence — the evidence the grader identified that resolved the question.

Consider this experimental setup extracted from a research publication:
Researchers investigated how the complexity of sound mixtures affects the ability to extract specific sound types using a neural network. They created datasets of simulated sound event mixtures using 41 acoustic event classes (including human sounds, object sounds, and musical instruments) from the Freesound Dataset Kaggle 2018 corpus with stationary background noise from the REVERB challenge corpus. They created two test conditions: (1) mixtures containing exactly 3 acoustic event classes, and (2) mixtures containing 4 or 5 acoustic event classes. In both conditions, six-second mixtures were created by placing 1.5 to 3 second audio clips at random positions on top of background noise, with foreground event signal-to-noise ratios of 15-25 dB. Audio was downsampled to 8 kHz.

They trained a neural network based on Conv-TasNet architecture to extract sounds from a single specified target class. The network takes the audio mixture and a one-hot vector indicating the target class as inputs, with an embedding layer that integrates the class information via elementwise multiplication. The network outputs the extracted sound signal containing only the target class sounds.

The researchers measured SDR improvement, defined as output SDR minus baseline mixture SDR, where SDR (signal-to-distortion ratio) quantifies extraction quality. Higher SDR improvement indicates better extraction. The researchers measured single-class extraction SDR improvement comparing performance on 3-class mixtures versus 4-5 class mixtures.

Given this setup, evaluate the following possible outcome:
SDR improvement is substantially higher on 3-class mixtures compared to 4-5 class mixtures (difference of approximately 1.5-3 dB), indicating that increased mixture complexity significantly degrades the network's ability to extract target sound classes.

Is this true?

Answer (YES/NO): NO